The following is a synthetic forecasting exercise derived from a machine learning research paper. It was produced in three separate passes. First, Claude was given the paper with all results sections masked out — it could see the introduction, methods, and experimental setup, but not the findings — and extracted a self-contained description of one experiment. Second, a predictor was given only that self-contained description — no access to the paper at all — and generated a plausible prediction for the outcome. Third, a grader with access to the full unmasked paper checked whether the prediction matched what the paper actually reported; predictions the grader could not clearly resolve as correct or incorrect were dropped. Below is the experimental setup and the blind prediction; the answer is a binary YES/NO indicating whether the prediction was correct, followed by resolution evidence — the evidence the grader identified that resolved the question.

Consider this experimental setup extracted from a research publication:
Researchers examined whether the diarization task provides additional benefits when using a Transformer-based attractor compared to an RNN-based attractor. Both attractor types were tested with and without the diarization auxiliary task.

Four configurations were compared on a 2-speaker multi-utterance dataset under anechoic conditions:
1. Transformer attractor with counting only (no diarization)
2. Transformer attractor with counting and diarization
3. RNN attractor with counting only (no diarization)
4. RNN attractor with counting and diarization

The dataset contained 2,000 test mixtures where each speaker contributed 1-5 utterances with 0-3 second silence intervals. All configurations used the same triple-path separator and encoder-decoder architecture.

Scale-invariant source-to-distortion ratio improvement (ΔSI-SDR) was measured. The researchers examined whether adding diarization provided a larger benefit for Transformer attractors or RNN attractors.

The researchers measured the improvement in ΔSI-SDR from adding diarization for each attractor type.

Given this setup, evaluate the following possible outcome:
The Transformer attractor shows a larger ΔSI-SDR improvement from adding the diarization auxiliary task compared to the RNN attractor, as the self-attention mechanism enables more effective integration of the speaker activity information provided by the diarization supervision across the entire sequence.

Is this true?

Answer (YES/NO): YES